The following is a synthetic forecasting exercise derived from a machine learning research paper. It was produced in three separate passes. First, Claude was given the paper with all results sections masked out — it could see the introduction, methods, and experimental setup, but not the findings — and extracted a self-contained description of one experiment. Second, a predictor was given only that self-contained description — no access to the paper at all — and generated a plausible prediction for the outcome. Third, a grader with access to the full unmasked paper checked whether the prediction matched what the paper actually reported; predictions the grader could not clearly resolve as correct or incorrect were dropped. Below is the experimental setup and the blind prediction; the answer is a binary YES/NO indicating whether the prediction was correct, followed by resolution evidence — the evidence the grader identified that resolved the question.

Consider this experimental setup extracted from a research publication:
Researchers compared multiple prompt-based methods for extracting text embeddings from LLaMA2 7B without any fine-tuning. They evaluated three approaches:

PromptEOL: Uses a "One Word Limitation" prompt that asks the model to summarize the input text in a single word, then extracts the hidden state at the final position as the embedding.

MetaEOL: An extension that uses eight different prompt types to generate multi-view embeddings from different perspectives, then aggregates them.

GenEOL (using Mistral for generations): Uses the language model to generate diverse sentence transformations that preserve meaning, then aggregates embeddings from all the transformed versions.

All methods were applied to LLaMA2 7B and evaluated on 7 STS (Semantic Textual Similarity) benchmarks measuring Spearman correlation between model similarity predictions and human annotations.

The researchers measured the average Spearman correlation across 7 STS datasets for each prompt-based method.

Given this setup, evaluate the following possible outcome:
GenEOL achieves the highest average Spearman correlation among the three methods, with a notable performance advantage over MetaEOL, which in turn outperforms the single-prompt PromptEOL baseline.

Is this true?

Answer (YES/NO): YES